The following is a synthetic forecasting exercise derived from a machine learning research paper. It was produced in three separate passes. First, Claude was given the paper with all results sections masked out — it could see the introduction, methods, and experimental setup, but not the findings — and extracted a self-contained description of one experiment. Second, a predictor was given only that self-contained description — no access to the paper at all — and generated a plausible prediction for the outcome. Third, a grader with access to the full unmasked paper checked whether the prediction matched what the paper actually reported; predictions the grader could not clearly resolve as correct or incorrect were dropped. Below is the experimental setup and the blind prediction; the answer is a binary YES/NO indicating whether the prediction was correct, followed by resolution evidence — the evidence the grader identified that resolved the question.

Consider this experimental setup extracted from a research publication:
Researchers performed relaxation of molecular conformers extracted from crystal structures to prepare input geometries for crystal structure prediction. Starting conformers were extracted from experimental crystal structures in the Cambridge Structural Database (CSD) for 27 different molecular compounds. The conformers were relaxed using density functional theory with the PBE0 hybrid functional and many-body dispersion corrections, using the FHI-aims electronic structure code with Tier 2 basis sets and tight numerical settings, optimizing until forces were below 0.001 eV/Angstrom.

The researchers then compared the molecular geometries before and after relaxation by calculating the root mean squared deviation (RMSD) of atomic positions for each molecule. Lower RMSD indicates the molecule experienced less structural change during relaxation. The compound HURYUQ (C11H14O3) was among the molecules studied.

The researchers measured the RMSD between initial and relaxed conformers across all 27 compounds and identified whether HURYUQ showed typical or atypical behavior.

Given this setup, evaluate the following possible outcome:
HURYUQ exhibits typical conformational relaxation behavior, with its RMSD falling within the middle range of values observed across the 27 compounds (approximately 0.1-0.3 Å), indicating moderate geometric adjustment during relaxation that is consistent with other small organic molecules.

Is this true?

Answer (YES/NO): NO